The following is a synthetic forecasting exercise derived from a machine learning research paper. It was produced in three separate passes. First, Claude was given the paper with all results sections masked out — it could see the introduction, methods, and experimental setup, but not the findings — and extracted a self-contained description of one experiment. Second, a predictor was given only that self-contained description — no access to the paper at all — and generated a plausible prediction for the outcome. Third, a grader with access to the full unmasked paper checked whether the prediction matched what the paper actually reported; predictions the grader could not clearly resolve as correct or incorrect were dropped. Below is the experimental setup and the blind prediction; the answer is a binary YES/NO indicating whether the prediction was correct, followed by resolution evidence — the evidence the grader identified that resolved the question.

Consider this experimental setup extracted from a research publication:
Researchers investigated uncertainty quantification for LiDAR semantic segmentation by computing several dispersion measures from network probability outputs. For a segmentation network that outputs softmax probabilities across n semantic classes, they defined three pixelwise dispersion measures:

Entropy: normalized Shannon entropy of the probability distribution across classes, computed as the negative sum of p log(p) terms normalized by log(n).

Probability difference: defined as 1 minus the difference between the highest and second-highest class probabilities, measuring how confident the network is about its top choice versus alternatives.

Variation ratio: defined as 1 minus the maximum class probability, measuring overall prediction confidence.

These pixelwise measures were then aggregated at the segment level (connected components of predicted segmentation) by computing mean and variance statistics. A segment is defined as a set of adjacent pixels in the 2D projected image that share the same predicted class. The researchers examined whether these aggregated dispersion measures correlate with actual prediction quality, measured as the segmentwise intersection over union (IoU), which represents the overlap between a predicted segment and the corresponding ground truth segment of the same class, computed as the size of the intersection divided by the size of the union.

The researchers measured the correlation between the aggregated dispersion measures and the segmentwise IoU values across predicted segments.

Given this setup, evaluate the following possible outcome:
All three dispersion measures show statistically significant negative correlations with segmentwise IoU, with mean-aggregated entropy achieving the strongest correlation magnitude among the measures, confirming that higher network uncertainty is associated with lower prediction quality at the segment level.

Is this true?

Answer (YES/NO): NO